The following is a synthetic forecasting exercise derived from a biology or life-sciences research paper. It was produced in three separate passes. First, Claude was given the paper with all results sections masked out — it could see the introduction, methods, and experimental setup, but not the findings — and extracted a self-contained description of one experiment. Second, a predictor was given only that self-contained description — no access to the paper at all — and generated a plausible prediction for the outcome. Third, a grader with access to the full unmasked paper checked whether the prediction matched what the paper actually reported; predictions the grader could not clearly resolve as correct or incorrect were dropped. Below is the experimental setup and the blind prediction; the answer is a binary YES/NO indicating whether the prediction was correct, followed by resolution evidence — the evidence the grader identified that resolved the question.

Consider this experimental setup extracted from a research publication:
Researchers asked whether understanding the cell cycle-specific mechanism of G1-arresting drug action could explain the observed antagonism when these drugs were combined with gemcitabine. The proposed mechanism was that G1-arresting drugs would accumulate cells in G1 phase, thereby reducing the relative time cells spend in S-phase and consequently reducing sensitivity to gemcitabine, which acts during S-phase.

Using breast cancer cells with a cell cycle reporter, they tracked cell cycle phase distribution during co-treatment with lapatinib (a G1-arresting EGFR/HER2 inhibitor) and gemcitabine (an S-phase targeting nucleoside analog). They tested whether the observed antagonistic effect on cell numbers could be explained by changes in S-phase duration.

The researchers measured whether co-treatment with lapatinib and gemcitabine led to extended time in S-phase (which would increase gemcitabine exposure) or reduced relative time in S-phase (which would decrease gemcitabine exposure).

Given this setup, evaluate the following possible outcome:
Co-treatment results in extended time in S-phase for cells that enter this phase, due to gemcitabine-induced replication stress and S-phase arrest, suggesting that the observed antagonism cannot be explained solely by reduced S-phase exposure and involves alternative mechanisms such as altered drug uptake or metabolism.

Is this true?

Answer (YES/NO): NO